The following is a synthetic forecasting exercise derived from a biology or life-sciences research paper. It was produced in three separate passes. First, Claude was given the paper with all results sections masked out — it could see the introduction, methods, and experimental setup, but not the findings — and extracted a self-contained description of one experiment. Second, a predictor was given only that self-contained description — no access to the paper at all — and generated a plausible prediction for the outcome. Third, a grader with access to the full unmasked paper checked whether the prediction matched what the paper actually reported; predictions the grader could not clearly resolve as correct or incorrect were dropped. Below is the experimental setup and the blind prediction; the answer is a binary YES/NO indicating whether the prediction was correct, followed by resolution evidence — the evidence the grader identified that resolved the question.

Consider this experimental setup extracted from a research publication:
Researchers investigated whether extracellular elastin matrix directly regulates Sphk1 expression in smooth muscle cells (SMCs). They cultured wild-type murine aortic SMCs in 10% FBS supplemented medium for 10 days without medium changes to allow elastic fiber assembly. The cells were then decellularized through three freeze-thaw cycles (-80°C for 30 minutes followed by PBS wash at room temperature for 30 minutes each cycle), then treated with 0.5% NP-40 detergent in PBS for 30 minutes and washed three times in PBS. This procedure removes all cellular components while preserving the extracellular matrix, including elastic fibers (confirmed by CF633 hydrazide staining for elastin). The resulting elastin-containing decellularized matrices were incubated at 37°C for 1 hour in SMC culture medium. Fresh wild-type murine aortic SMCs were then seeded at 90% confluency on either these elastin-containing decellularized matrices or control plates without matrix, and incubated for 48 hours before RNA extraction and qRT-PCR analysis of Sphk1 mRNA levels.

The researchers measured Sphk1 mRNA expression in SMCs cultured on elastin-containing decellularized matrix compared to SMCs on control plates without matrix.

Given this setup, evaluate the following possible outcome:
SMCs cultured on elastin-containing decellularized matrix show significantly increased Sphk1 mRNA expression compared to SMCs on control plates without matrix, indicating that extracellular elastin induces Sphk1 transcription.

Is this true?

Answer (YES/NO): NO